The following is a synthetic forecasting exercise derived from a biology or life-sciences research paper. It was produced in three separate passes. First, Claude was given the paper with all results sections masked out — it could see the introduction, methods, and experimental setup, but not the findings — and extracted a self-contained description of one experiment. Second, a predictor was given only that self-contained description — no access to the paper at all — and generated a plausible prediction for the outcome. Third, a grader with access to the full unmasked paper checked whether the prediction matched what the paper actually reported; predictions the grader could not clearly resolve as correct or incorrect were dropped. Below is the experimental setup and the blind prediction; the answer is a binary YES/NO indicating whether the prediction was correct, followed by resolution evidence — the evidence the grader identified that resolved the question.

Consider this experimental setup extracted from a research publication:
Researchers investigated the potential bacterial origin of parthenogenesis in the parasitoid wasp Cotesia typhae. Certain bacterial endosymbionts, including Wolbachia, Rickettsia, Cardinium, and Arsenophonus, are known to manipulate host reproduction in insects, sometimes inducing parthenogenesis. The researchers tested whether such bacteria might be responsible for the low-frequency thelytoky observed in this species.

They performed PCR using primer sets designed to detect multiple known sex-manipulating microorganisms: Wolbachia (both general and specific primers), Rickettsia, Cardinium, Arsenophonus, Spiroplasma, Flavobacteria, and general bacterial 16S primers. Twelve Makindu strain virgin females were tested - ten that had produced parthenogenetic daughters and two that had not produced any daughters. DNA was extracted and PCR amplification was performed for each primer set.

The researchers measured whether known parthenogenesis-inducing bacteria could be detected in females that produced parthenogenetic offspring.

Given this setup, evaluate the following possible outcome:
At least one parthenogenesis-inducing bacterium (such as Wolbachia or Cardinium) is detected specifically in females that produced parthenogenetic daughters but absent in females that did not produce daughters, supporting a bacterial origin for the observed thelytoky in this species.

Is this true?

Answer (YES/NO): NO